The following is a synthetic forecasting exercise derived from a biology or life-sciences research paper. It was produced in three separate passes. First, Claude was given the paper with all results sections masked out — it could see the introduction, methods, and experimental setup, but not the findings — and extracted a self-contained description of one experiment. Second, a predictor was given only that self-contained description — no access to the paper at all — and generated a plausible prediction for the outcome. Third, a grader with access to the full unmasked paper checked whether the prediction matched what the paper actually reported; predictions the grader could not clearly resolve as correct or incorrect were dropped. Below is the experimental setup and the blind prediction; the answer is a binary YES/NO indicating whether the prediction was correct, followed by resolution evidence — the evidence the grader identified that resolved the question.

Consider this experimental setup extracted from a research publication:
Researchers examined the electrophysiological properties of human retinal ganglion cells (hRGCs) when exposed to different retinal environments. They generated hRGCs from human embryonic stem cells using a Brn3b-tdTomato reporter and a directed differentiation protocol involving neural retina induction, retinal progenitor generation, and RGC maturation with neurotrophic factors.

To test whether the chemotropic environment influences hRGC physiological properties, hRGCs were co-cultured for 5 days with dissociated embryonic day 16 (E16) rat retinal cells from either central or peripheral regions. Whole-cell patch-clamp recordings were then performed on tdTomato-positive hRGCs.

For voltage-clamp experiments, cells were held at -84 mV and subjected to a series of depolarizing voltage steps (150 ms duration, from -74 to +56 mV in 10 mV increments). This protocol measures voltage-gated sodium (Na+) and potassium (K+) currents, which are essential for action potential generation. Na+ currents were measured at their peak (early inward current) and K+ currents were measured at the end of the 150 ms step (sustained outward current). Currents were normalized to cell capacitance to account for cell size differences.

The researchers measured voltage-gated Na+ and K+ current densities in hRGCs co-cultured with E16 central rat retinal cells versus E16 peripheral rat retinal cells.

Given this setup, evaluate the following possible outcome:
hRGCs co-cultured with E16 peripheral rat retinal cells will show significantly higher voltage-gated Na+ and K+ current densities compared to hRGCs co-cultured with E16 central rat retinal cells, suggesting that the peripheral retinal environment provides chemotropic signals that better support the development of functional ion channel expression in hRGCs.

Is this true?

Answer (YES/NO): NO